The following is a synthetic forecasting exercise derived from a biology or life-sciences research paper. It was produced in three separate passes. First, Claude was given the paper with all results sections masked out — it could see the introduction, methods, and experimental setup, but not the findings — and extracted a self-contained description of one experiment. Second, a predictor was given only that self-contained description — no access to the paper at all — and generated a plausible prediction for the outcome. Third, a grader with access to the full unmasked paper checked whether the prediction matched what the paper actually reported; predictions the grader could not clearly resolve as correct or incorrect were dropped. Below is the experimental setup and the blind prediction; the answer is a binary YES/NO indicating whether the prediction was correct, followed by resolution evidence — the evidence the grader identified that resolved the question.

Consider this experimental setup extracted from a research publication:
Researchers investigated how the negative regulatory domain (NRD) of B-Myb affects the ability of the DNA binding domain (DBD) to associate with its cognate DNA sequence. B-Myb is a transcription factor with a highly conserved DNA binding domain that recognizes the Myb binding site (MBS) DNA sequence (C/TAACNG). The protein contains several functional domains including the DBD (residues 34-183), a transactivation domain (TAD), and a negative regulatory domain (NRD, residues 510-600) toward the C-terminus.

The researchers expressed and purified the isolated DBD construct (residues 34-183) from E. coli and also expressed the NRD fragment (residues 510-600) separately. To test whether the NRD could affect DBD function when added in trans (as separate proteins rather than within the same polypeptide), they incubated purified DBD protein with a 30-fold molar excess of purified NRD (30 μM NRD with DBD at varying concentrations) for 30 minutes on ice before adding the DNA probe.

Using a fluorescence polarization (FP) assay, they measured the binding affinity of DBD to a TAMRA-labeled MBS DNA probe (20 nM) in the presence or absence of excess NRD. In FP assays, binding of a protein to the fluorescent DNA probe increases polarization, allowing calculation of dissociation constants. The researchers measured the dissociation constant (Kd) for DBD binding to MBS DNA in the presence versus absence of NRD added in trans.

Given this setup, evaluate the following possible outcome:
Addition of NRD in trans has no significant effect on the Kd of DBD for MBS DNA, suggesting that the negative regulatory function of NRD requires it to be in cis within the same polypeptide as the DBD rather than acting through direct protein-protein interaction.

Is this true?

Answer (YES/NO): NO